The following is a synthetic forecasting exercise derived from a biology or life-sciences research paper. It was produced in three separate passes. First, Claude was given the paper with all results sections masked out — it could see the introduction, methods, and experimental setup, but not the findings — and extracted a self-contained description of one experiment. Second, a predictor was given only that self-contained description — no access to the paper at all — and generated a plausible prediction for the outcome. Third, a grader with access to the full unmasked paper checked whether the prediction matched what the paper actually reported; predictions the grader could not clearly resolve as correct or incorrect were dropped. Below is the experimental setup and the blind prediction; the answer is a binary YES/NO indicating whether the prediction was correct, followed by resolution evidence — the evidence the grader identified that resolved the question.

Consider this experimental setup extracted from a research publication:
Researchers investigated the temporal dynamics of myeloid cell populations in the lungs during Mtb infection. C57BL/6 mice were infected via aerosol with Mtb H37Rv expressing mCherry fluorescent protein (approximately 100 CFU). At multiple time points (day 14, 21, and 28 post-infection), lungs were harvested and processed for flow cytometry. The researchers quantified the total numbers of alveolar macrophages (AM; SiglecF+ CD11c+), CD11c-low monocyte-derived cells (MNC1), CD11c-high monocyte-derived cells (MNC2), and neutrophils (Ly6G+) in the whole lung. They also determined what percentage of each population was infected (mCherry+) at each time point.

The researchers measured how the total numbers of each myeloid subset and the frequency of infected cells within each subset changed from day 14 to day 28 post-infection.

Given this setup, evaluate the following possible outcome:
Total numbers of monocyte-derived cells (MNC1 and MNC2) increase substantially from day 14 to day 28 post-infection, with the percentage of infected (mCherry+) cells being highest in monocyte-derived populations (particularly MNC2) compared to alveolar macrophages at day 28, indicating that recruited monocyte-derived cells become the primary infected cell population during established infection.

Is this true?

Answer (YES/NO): NO